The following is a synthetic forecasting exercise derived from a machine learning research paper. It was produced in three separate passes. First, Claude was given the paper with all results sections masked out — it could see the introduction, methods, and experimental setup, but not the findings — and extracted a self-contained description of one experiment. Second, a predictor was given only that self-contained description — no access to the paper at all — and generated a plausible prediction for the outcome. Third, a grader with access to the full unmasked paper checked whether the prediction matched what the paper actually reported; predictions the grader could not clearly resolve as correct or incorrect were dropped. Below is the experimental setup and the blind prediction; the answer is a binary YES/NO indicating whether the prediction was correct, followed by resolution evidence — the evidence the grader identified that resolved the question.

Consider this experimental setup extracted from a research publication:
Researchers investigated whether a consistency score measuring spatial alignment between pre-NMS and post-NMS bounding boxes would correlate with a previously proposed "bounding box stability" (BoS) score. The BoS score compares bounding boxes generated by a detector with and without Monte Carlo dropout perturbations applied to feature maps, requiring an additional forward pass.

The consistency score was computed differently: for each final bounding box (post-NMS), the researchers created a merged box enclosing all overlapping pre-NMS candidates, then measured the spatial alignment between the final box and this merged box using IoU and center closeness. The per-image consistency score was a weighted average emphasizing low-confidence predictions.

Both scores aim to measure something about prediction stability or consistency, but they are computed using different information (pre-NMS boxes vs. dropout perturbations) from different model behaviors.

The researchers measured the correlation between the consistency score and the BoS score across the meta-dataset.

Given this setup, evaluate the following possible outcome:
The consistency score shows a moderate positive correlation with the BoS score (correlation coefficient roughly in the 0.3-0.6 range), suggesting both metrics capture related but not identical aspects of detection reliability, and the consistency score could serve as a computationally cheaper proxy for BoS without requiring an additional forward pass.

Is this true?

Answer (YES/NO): NO